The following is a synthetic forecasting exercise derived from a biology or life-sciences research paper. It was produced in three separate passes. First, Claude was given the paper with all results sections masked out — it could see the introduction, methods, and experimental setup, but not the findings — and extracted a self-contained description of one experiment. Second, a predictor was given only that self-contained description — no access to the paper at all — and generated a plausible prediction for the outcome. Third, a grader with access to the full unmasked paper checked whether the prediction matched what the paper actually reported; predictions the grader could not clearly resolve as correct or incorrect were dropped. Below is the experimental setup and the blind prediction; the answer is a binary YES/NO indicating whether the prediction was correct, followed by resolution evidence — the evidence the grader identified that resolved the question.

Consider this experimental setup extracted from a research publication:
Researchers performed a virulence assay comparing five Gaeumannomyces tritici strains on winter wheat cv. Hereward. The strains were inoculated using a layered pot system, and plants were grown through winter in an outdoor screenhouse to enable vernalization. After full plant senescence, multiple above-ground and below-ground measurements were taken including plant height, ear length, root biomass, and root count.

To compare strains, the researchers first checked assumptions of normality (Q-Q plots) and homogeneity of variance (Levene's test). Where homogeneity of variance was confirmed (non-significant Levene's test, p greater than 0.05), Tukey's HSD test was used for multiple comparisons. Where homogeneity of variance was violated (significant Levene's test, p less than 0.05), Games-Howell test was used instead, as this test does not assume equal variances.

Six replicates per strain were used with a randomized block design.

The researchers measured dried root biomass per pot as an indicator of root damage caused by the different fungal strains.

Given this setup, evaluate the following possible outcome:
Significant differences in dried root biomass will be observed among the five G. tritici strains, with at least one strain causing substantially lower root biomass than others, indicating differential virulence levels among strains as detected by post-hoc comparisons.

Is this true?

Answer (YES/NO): NO